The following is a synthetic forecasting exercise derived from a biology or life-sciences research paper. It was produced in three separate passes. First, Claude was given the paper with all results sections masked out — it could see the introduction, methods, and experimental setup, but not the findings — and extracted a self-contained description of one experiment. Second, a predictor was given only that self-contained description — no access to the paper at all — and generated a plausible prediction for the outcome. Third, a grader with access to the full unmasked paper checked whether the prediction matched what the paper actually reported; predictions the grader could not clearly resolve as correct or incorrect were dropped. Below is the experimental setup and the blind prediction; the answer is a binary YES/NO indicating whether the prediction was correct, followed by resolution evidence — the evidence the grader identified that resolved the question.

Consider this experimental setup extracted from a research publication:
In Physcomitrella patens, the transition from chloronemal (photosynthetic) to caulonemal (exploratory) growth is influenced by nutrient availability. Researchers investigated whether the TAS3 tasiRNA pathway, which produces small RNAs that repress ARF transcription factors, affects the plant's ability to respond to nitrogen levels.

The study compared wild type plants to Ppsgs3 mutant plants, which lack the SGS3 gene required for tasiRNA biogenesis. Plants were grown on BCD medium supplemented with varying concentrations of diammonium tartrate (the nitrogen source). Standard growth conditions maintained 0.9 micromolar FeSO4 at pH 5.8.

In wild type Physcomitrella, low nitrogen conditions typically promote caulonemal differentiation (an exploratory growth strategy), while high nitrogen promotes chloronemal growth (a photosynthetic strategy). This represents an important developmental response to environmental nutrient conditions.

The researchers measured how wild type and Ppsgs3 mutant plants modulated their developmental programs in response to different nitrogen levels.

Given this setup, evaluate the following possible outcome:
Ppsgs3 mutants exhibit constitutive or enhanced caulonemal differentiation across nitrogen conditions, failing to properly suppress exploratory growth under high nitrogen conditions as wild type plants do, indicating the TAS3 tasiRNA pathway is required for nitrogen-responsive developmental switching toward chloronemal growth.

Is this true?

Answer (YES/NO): NO